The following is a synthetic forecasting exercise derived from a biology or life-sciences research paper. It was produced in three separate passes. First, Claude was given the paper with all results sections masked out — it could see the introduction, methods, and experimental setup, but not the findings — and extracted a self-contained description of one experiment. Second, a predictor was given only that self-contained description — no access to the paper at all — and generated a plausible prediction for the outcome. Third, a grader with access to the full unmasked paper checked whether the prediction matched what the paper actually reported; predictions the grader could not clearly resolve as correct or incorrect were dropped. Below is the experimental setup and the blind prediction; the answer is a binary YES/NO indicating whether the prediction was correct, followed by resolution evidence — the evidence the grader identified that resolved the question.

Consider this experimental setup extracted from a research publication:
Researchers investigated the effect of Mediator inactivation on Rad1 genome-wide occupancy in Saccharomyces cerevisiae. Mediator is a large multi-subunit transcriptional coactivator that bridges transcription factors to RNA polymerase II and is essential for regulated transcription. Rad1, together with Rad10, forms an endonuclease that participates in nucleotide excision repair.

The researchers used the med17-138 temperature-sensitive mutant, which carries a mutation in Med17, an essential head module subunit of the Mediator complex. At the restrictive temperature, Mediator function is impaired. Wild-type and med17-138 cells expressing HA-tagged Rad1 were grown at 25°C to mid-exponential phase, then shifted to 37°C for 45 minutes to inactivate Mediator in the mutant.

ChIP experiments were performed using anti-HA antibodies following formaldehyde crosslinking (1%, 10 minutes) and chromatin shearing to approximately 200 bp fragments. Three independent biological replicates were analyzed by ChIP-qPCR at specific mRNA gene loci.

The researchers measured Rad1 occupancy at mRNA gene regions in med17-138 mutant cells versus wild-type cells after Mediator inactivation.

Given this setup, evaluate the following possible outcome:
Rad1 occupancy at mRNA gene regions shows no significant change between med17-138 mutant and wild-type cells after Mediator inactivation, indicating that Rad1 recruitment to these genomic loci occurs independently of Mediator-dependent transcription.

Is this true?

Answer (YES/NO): NO